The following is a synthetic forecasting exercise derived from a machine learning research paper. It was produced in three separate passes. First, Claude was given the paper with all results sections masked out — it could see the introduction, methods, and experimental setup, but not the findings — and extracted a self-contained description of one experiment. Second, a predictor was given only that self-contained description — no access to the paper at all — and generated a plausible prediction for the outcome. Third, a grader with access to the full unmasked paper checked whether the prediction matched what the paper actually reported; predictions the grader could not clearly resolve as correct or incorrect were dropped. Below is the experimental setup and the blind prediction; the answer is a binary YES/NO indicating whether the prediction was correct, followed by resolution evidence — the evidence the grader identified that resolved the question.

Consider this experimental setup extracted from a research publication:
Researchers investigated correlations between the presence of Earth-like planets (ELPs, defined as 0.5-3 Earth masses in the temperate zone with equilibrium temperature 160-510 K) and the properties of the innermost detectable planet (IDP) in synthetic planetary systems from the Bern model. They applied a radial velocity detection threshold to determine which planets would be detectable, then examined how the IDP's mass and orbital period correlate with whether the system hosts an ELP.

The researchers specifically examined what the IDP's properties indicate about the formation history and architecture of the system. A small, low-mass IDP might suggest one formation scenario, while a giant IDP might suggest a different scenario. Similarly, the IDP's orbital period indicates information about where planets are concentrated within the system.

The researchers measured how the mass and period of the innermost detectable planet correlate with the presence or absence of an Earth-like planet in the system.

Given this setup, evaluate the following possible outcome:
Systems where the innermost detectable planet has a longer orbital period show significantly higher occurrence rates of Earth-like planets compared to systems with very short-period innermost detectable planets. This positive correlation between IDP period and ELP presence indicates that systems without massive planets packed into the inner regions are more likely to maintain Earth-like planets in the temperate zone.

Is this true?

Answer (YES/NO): YES